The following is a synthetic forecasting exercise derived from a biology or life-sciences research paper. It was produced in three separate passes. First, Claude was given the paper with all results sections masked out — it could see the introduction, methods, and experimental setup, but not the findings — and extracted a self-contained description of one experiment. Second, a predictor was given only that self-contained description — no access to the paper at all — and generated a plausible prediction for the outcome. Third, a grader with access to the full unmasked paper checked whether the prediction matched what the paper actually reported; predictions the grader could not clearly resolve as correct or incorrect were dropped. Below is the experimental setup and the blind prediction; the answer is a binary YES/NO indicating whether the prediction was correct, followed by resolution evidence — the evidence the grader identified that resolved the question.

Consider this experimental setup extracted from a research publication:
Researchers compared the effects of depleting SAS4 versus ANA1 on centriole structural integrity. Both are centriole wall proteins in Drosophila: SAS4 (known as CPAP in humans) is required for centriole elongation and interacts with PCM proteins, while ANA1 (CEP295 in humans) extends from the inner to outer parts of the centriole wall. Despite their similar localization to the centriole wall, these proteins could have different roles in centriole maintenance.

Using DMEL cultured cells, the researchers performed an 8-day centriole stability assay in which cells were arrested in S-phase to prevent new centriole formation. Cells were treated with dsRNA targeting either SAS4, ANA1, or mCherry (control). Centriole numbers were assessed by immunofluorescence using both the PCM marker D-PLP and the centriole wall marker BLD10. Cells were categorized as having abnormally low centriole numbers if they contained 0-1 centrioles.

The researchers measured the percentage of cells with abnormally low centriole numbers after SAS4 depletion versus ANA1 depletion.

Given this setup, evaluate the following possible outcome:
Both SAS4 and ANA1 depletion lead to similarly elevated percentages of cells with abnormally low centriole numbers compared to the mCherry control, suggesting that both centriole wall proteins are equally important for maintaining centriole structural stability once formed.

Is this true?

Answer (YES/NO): NO